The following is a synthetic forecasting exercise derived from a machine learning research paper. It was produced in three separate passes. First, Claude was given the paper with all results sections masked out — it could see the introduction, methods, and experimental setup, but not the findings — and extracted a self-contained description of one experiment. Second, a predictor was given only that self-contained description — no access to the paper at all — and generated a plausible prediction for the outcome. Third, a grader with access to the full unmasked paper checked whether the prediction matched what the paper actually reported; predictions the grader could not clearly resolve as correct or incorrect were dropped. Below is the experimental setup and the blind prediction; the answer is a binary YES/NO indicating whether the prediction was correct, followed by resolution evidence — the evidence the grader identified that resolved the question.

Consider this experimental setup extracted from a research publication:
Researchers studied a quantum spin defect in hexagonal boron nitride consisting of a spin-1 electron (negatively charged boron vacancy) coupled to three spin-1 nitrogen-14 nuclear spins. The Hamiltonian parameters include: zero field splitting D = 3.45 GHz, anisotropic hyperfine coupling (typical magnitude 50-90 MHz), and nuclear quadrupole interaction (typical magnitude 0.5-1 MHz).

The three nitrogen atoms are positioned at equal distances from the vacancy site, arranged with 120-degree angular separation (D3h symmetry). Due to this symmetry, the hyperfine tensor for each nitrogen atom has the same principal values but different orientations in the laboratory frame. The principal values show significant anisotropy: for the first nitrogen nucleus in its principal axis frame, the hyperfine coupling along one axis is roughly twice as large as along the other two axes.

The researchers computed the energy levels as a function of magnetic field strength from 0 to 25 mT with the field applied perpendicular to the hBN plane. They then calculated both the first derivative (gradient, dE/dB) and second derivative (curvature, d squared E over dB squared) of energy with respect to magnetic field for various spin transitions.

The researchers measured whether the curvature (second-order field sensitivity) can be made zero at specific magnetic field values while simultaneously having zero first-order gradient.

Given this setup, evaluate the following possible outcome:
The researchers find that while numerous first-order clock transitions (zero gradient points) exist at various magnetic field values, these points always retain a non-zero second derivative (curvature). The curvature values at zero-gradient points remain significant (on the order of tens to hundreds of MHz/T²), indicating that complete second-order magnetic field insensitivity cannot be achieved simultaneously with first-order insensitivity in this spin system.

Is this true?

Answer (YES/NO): YES